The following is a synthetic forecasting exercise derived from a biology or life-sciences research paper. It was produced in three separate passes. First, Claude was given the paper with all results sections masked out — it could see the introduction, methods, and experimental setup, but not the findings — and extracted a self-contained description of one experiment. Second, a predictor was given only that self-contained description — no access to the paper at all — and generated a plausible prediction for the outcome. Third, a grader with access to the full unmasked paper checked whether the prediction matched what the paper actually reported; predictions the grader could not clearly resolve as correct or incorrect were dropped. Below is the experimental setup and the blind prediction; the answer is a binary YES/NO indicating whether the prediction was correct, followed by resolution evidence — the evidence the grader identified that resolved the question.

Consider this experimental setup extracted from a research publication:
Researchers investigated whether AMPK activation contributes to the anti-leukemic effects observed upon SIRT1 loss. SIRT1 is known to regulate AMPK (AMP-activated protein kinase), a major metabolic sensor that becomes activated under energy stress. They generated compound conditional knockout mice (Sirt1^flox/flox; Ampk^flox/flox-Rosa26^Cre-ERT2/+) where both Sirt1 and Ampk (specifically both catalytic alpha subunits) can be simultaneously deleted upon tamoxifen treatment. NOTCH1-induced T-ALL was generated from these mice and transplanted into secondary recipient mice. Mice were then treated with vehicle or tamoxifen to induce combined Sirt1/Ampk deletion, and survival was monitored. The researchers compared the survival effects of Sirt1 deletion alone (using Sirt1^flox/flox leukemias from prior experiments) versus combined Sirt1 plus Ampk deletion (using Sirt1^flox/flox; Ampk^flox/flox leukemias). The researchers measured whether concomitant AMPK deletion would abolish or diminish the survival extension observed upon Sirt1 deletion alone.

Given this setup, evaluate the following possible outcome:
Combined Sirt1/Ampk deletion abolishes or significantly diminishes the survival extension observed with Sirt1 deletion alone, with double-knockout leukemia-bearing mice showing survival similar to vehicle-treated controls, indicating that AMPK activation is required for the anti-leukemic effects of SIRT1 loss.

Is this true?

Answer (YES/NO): NO